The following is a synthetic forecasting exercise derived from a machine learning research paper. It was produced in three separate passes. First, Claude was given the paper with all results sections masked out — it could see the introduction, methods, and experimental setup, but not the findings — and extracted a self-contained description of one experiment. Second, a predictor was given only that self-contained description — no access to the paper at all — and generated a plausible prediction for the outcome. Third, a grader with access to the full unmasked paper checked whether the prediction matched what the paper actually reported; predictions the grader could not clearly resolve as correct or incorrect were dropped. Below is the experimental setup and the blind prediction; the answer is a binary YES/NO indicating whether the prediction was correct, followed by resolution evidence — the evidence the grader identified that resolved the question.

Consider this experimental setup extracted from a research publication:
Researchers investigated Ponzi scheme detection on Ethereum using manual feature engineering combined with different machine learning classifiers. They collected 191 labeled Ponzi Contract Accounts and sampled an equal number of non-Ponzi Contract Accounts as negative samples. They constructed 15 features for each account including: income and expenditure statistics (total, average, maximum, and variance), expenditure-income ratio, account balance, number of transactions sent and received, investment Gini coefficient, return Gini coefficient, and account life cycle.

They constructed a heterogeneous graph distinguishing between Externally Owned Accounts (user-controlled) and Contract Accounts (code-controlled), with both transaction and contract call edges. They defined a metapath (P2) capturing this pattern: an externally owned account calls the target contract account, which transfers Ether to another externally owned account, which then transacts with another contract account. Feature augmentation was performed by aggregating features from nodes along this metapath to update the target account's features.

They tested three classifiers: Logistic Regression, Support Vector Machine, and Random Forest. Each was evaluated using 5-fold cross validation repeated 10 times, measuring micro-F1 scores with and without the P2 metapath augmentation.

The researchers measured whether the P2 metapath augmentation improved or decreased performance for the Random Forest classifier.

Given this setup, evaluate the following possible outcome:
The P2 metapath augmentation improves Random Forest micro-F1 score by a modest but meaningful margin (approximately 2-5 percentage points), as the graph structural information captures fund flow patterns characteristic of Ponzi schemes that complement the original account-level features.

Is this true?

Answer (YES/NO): NO